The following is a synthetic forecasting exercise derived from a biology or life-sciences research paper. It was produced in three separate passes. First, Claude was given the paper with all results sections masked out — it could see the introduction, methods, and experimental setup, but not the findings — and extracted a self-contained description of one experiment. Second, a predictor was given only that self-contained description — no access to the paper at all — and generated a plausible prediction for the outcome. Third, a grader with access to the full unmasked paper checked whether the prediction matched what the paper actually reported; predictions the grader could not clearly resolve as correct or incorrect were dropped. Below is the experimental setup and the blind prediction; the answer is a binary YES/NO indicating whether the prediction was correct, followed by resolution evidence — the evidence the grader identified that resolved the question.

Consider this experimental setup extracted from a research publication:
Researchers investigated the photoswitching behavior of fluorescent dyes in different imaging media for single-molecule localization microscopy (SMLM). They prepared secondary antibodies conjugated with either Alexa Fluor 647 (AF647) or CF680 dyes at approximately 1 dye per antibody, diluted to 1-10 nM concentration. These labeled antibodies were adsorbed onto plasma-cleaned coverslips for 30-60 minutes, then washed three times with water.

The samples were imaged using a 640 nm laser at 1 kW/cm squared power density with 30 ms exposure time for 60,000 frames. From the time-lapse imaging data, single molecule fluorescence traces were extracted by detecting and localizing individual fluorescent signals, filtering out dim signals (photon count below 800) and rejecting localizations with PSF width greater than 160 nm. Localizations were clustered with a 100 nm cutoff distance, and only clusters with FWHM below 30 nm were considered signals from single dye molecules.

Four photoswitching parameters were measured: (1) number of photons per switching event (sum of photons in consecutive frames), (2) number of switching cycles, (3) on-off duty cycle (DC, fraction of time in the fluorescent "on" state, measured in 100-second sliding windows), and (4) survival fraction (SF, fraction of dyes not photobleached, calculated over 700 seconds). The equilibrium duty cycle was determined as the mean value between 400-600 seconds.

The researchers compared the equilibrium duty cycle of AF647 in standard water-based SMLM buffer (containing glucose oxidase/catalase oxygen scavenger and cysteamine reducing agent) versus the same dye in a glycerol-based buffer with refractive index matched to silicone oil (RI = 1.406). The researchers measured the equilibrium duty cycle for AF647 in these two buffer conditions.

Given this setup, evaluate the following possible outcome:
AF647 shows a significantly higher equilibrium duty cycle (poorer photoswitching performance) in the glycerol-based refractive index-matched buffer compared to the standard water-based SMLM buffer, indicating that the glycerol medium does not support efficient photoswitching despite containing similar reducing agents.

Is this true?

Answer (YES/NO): NO